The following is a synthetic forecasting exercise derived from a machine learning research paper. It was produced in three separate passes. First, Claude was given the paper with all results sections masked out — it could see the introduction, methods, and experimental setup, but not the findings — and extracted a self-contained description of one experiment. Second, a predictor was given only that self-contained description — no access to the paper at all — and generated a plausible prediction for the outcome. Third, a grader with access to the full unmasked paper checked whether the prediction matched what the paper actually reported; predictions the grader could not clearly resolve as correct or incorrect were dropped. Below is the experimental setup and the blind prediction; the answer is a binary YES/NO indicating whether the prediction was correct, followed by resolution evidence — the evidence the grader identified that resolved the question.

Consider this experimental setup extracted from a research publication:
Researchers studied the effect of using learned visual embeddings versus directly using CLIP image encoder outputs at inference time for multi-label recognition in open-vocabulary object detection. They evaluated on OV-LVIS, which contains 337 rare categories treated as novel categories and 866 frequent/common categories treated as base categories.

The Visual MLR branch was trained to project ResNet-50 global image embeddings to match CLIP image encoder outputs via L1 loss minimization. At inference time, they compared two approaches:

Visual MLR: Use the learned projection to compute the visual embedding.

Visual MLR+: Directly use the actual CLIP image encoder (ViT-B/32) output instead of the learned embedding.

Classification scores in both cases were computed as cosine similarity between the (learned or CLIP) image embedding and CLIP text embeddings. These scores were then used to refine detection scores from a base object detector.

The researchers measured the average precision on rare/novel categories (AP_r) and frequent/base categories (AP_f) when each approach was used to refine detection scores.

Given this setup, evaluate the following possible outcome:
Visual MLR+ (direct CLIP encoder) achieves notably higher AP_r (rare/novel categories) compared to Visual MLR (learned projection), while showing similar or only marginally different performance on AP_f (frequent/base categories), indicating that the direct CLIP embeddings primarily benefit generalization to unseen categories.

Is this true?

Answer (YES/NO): YES